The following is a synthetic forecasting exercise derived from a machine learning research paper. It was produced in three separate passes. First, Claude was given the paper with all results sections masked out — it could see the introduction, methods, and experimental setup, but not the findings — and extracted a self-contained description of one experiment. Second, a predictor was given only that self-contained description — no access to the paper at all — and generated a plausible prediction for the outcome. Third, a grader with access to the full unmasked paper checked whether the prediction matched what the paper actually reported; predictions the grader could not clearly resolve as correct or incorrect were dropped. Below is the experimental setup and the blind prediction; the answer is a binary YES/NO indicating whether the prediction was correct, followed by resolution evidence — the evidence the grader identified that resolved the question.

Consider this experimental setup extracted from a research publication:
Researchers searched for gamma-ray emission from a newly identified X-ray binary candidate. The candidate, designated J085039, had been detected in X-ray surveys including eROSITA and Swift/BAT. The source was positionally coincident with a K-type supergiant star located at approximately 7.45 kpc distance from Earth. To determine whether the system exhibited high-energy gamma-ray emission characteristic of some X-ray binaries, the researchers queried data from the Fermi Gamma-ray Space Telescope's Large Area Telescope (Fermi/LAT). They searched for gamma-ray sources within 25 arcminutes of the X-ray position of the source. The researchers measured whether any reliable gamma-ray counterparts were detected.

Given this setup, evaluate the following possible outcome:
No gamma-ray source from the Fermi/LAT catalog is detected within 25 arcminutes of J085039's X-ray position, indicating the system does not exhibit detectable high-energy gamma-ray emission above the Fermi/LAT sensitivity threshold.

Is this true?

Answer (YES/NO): YES